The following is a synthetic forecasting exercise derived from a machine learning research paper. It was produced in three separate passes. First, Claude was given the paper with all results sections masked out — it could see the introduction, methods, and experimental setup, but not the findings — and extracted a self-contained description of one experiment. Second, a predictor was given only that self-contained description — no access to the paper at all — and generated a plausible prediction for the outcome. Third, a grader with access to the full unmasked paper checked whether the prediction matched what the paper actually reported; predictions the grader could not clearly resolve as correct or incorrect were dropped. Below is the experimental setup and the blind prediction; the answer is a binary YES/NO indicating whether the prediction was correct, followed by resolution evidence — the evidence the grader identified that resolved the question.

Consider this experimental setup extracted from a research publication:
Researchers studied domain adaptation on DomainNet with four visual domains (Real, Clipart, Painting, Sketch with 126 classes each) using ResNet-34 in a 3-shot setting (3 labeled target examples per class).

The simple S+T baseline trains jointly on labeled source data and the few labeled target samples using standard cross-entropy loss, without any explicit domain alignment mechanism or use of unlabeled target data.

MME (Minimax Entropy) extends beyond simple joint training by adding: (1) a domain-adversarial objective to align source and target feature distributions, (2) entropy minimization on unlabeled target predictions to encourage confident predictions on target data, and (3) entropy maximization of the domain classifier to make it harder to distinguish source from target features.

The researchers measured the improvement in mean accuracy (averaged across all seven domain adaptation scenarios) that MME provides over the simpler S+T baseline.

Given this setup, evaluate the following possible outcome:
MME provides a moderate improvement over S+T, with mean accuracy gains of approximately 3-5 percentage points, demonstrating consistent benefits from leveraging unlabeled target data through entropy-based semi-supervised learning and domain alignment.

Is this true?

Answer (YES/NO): NO